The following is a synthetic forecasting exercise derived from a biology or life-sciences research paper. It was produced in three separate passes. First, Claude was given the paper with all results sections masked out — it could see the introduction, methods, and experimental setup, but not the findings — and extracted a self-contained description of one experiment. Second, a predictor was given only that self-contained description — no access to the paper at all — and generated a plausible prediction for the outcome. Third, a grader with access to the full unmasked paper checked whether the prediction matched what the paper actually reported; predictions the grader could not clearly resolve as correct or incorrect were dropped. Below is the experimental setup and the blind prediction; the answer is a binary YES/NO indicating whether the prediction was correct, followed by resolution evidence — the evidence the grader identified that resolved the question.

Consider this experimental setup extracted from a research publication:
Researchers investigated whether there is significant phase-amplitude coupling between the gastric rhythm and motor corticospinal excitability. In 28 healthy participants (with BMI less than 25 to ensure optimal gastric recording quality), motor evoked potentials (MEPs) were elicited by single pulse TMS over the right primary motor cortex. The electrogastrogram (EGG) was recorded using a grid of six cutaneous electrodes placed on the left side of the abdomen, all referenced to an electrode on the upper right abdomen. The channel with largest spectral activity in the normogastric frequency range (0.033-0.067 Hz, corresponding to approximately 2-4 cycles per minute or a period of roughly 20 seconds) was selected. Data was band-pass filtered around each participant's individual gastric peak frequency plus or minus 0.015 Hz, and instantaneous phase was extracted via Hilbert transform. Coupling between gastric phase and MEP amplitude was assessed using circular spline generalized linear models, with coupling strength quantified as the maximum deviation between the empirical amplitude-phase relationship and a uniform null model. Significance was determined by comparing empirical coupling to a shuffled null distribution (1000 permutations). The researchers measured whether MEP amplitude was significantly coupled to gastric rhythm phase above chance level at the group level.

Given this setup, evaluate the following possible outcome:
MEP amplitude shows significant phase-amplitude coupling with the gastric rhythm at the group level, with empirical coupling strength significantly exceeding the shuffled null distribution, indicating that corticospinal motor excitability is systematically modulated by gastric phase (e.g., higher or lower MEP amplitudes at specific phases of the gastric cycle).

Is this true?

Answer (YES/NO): YES